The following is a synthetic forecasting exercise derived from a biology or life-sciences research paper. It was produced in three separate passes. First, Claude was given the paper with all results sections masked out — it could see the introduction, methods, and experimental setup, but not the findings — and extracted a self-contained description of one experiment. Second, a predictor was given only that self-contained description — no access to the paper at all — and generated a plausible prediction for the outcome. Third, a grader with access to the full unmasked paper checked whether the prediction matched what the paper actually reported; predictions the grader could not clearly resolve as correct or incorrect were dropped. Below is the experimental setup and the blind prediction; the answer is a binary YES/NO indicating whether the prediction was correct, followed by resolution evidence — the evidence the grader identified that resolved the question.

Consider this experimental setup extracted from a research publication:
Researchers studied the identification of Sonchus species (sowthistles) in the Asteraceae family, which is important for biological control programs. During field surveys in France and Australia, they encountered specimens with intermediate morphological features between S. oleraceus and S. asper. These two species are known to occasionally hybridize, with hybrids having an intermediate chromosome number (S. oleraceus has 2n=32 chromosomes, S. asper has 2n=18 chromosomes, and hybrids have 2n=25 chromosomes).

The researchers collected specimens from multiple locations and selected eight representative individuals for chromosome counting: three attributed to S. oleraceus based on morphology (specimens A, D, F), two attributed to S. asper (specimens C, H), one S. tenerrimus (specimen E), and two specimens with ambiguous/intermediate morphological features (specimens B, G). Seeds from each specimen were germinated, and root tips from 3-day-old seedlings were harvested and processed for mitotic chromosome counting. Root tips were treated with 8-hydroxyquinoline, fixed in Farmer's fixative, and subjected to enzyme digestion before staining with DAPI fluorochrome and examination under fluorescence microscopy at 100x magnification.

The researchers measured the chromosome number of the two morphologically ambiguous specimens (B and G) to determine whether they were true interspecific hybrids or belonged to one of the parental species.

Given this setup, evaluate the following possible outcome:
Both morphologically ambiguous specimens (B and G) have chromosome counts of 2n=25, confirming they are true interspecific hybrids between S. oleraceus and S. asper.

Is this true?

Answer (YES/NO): NO